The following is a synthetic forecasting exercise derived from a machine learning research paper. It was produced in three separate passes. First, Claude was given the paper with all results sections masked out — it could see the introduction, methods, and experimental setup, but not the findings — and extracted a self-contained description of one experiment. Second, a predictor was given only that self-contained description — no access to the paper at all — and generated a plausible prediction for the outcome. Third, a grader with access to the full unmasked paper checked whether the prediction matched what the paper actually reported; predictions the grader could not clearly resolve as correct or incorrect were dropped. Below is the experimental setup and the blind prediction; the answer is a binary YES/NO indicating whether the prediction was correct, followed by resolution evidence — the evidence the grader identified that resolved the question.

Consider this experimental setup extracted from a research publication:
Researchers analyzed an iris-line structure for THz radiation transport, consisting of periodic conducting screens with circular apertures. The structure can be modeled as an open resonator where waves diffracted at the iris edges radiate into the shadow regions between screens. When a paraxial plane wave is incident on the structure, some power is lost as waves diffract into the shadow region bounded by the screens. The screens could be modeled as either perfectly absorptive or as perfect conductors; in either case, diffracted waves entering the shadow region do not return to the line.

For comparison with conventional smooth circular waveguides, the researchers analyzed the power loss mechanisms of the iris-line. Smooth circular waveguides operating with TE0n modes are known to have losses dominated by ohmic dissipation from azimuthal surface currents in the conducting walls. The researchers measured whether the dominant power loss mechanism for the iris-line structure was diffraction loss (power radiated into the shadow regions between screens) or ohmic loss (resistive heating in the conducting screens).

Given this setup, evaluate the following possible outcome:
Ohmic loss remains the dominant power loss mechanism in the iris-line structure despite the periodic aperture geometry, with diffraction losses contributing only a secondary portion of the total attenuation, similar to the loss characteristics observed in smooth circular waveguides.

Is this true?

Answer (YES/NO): NO